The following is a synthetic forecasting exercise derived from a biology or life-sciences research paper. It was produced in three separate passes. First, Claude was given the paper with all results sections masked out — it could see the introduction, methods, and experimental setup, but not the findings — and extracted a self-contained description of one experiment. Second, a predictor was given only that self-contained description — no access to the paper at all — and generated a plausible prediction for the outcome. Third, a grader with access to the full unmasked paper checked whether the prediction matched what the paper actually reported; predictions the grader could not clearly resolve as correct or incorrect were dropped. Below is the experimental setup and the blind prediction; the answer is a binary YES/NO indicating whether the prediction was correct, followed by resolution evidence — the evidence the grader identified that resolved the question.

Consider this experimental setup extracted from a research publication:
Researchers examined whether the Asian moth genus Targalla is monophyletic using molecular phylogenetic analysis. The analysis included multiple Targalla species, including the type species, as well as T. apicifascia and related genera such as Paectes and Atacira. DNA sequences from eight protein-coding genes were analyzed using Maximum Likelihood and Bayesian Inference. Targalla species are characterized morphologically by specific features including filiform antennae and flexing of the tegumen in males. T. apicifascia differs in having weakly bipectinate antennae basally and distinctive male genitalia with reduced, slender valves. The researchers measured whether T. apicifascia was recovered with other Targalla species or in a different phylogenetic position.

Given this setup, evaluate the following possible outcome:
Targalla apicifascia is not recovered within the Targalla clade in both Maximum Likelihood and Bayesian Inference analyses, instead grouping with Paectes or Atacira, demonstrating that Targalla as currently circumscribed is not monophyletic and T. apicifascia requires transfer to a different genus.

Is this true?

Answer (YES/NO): YES